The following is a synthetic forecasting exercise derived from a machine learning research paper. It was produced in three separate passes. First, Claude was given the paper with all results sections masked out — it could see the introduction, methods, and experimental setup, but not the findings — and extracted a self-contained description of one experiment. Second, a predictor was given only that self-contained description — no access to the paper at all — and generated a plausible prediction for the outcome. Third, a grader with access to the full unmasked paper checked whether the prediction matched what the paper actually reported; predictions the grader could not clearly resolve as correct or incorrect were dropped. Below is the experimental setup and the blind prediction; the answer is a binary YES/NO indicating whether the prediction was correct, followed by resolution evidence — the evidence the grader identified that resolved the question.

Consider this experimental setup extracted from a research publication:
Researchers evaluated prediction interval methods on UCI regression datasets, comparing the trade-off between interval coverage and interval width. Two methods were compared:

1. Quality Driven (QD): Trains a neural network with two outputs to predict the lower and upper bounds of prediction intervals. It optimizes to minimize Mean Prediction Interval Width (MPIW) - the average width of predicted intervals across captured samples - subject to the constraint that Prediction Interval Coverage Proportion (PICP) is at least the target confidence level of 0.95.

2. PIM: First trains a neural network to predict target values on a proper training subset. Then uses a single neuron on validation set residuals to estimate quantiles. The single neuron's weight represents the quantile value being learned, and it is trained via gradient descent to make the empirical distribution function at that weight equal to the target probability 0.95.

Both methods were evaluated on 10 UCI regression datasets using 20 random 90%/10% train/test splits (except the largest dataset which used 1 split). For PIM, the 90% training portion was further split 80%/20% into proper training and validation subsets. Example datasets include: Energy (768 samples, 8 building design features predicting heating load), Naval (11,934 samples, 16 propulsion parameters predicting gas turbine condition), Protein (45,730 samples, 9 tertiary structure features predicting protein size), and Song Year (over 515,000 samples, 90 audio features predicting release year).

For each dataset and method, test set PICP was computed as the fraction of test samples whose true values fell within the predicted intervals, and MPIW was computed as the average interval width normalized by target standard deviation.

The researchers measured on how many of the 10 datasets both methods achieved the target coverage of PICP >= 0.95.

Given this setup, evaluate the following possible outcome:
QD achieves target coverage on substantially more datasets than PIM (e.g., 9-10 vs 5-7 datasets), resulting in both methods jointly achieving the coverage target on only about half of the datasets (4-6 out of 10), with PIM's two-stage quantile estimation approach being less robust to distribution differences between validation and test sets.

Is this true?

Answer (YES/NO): NO